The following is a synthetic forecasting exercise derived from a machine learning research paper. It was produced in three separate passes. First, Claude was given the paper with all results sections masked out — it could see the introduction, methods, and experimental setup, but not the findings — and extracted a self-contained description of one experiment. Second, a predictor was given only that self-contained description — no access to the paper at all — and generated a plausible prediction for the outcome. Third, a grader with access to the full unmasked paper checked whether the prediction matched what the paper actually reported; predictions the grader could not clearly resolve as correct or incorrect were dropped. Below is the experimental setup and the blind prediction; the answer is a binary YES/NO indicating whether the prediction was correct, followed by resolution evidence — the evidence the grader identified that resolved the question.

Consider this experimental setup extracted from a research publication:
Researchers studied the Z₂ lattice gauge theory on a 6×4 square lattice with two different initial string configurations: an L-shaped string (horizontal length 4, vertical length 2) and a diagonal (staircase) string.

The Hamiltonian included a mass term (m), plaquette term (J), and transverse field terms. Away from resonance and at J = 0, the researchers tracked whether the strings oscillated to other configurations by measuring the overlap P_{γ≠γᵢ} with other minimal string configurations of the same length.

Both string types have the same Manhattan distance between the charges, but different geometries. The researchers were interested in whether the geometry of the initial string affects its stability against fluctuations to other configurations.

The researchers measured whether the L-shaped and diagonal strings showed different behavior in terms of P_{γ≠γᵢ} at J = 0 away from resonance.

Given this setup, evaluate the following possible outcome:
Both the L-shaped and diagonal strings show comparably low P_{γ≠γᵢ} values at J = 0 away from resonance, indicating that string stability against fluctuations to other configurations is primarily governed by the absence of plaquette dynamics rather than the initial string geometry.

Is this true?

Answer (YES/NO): YES